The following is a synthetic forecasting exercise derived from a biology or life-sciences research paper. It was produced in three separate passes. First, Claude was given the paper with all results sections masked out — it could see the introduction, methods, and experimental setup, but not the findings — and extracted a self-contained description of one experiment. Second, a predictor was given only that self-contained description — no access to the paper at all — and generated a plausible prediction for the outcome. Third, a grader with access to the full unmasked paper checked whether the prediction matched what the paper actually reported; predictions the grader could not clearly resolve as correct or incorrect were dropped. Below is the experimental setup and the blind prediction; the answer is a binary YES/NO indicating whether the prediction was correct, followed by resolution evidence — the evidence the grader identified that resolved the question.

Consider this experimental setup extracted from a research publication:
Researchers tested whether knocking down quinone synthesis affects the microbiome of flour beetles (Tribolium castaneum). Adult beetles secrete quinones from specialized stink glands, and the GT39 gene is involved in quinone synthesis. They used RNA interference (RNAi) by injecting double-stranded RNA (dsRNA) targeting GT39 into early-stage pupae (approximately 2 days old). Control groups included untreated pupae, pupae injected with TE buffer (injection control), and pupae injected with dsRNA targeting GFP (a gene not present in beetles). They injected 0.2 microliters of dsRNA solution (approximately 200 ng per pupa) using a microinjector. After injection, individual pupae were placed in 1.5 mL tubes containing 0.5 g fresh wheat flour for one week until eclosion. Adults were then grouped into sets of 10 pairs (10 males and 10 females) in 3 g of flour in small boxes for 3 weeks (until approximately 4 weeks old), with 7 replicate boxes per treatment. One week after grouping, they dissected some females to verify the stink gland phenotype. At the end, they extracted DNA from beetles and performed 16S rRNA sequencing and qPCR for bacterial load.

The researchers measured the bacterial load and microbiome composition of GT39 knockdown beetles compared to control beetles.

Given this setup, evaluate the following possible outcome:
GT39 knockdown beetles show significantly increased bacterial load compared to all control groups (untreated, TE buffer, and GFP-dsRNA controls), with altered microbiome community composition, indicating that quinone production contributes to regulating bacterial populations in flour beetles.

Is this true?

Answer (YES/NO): NO